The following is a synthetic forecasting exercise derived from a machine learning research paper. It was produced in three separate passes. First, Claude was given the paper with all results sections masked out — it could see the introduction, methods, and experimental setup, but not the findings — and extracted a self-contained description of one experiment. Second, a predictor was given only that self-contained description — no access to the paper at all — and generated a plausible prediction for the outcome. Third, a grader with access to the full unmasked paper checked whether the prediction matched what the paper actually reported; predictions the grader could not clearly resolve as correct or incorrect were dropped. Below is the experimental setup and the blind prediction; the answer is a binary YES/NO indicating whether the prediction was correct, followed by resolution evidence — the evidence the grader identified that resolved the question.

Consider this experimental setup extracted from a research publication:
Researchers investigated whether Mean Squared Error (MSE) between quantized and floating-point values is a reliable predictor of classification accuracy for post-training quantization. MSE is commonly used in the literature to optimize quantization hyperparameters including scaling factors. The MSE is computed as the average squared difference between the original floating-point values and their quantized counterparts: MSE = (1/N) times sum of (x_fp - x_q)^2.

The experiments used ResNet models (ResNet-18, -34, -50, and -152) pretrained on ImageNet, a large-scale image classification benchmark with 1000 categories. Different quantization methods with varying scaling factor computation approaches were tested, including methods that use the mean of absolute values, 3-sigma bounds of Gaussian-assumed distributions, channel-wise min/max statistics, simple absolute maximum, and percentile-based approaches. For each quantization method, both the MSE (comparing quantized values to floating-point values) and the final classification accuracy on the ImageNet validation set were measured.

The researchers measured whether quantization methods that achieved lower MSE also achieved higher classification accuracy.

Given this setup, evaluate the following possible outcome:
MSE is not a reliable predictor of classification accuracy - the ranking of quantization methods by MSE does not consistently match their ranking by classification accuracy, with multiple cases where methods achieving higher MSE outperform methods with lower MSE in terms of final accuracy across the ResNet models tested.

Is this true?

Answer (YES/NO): YES